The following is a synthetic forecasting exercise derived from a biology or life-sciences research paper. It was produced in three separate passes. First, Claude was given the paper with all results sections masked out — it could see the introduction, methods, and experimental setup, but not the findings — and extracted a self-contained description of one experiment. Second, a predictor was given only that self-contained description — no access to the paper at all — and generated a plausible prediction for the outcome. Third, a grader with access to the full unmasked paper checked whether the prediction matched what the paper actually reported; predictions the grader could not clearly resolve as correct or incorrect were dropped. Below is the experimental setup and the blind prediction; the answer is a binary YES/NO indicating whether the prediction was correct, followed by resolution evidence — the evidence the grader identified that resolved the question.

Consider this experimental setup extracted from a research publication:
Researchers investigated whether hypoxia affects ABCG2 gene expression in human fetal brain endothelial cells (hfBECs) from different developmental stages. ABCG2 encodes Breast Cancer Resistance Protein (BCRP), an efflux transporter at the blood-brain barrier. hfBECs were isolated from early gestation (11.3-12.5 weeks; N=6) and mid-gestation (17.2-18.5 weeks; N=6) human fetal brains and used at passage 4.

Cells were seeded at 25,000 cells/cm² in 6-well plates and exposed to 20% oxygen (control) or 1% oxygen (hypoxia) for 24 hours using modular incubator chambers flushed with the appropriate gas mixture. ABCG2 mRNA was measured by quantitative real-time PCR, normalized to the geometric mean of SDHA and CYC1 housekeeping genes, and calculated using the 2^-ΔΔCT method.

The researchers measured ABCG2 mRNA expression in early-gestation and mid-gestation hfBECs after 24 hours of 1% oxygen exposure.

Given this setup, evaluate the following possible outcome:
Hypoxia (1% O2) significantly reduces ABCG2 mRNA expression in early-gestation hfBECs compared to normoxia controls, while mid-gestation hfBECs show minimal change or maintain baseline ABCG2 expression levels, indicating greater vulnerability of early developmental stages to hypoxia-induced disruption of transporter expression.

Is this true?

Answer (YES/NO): NO